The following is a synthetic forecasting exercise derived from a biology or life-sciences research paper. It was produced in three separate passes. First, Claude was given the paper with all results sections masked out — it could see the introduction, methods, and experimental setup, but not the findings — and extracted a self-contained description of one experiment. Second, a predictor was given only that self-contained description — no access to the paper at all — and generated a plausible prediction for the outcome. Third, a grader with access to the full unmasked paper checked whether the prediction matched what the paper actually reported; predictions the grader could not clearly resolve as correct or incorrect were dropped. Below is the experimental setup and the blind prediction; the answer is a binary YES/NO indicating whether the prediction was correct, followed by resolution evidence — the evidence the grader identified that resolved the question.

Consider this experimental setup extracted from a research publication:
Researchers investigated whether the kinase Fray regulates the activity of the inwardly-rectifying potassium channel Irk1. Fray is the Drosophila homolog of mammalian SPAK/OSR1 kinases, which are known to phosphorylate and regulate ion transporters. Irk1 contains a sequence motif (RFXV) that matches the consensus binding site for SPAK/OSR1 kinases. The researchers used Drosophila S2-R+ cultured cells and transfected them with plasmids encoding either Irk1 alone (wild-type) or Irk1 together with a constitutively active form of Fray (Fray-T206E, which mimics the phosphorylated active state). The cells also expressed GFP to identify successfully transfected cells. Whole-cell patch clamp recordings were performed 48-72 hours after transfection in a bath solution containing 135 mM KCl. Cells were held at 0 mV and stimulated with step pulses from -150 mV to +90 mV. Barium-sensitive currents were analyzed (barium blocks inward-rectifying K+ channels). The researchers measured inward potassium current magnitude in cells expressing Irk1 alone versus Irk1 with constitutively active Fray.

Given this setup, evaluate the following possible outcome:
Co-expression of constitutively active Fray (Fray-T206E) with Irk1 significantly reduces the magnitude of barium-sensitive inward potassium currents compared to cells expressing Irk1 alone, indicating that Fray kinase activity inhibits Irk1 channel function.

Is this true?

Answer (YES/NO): NO